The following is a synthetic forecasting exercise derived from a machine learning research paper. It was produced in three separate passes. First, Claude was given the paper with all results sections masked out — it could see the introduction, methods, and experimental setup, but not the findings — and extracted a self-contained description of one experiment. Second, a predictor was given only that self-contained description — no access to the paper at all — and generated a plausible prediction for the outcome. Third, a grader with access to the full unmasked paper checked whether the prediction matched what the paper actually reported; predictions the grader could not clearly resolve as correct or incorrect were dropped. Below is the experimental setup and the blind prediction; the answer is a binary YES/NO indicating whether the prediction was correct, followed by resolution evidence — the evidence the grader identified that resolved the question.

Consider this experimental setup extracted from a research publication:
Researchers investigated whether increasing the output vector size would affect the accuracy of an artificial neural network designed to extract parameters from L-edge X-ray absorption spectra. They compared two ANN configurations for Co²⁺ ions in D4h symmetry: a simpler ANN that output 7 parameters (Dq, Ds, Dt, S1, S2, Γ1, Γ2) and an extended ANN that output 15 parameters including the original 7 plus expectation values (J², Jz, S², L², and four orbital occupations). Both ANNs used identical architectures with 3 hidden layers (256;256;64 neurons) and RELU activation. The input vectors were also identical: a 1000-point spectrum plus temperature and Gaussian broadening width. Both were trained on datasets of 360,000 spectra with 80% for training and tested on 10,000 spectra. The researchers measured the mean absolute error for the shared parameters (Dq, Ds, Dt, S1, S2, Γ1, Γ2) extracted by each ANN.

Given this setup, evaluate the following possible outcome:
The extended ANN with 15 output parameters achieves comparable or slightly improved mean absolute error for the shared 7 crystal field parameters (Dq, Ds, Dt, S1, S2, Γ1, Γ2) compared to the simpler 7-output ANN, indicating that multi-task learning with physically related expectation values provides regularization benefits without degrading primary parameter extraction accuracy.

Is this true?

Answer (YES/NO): YES